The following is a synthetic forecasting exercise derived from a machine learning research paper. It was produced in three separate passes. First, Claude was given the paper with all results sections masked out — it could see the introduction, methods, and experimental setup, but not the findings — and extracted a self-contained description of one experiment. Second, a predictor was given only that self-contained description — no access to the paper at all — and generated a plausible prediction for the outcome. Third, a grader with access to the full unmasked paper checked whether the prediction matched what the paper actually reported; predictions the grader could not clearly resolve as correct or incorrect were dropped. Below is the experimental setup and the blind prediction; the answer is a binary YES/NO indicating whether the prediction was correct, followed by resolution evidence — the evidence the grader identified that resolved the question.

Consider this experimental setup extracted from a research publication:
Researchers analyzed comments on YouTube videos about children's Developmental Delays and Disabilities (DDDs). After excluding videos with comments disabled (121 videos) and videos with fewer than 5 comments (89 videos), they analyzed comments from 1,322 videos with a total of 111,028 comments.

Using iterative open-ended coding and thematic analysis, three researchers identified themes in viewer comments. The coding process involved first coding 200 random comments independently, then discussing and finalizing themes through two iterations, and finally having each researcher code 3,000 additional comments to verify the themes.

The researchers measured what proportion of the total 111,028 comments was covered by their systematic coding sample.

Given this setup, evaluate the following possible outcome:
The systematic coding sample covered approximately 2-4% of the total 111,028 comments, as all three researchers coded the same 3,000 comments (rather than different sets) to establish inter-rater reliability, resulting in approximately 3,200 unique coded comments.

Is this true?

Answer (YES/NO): NO